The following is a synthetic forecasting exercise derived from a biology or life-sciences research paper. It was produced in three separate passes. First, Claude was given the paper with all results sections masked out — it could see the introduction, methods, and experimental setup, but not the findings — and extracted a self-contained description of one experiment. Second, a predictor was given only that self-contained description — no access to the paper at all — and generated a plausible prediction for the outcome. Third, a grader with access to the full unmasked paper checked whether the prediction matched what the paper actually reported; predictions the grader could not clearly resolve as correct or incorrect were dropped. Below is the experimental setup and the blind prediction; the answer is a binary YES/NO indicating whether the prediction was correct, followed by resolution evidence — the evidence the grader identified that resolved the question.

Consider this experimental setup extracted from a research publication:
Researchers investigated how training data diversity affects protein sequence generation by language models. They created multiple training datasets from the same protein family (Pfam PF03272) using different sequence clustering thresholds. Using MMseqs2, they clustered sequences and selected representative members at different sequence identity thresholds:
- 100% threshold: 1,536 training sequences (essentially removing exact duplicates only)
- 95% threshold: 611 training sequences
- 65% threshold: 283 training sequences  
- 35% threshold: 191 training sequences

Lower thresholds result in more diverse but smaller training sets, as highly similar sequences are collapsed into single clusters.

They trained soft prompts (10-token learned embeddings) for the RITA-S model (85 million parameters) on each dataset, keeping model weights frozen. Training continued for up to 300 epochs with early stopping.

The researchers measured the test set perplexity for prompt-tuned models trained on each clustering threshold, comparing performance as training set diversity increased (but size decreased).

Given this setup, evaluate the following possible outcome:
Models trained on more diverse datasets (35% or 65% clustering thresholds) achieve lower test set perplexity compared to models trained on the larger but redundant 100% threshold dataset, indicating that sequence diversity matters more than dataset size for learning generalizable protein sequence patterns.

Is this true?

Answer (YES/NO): NO